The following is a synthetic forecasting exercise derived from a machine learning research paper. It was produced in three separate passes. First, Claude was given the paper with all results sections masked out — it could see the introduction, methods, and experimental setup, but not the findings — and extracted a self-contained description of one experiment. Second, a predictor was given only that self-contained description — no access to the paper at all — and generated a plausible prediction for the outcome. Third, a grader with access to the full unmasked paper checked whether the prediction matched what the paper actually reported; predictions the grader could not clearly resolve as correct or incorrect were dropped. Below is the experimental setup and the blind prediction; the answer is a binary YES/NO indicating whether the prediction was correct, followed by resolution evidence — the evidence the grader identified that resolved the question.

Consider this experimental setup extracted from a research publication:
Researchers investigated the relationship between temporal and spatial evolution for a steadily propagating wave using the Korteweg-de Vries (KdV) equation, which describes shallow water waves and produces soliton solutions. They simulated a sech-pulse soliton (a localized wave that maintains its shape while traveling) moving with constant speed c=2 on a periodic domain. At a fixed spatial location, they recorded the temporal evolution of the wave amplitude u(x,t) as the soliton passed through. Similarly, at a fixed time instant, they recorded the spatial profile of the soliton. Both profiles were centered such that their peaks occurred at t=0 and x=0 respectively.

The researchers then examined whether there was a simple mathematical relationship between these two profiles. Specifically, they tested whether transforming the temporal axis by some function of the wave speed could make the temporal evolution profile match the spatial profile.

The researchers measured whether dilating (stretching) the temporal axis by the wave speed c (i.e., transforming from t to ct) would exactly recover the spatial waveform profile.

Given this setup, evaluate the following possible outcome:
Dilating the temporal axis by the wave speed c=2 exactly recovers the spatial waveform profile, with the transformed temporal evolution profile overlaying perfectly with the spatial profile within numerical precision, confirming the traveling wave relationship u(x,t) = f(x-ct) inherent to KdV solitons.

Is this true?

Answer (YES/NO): YES